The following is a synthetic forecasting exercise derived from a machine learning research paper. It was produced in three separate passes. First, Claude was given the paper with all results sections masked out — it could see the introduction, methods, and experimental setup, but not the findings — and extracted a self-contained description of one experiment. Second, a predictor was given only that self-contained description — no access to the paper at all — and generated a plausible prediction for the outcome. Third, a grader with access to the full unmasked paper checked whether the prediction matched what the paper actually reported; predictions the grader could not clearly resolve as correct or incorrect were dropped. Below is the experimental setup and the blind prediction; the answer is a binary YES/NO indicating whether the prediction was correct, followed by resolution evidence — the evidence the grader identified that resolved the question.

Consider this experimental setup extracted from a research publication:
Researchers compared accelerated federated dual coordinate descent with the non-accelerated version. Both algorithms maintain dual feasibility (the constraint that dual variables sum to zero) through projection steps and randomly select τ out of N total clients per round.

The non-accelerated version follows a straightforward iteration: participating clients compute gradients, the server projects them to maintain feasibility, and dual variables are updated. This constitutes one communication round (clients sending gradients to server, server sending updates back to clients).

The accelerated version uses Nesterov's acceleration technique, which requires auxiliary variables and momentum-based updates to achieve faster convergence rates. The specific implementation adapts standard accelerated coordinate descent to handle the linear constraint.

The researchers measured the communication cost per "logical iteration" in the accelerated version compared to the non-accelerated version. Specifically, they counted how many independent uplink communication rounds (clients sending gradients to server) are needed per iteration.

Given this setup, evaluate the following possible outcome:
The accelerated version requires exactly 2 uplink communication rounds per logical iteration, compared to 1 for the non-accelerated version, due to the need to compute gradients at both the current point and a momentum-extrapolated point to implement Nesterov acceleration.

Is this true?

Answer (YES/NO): YES